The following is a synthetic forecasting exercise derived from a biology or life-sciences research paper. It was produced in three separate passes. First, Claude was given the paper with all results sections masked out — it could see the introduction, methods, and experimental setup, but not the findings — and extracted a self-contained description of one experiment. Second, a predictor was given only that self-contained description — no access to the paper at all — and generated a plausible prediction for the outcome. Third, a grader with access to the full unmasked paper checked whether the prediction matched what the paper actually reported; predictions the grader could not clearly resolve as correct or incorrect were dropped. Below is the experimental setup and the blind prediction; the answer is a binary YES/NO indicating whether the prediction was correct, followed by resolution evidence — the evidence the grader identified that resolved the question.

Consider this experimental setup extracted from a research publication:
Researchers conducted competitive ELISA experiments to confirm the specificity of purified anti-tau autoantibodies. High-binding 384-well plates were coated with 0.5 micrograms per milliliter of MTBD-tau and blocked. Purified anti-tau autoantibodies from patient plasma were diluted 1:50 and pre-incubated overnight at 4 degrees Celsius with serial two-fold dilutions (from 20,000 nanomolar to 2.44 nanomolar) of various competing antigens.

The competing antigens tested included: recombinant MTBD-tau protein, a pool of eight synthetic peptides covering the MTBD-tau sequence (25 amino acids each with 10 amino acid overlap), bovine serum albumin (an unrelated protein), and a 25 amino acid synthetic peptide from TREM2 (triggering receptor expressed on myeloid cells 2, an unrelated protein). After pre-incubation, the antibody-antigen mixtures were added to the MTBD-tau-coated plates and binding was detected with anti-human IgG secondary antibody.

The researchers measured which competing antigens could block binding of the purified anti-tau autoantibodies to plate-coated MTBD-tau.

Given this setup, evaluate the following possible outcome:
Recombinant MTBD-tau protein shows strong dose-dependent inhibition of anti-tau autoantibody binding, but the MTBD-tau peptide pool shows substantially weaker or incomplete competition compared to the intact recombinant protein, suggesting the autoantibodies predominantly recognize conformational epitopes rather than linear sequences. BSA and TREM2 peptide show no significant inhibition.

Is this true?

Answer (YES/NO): NO